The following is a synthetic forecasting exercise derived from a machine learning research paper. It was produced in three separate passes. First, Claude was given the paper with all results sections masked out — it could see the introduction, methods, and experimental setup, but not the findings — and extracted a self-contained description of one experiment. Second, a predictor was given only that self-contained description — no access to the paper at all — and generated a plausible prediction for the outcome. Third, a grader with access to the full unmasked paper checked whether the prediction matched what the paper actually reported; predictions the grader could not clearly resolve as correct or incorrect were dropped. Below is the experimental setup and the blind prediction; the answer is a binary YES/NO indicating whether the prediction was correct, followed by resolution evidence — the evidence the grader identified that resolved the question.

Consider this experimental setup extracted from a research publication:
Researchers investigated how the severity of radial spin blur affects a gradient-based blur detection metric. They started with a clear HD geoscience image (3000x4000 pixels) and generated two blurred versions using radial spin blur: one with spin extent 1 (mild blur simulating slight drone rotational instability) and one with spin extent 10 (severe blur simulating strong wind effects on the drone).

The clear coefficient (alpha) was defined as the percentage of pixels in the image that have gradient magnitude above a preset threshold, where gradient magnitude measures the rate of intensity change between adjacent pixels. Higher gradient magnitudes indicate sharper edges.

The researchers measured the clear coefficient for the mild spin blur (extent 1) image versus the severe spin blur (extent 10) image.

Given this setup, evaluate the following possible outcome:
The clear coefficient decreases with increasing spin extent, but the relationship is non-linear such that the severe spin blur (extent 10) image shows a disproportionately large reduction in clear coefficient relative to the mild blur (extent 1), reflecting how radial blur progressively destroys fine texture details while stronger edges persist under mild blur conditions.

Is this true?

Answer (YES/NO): NO